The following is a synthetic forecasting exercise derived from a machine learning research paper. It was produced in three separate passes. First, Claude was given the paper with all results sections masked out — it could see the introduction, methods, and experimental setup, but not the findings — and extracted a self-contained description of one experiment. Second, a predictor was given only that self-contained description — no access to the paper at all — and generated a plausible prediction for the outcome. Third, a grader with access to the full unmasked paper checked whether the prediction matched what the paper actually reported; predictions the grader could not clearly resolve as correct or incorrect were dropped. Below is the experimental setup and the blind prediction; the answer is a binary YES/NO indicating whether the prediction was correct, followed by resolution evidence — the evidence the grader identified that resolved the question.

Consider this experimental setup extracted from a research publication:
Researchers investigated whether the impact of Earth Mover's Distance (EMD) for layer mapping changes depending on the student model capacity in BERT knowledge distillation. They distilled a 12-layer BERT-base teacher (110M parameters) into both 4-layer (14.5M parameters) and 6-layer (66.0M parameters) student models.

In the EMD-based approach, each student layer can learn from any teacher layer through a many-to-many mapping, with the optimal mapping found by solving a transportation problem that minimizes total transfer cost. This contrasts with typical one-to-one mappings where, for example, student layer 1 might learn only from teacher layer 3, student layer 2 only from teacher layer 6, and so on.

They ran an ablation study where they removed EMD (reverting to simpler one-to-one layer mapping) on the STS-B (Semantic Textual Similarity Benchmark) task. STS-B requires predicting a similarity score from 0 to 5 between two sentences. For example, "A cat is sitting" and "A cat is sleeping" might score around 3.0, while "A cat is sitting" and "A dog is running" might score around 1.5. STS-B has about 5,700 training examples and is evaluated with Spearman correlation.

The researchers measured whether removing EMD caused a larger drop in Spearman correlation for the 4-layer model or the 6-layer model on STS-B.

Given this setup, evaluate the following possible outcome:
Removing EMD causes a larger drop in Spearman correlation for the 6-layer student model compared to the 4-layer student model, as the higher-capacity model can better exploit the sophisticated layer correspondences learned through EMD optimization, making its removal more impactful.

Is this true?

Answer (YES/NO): YES